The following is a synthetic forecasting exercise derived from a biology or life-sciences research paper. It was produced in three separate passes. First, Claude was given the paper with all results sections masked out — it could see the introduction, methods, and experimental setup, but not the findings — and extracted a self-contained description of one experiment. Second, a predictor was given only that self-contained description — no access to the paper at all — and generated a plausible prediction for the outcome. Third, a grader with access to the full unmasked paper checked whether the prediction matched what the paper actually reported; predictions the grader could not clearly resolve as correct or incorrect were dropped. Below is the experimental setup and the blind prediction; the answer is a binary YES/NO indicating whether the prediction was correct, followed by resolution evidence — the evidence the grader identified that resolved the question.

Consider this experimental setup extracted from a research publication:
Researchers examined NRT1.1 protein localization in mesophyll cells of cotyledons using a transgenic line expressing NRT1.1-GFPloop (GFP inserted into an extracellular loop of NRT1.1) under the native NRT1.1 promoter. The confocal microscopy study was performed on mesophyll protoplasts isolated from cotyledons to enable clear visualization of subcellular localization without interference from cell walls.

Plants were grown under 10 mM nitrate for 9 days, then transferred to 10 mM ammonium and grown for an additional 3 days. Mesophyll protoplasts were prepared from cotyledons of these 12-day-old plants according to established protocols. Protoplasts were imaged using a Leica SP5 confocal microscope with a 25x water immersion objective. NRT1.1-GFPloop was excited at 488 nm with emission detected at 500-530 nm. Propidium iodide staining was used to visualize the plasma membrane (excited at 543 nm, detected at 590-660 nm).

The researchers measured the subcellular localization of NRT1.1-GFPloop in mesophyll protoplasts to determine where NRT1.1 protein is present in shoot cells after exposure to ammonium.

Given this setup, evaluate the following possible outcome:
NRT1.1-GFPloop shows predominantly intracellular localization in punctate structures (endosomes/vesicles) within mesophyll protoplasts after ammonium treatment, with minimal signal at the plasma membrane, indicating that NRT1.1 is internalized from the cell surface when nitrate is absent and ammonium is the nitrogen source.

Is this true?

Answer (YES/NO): NO